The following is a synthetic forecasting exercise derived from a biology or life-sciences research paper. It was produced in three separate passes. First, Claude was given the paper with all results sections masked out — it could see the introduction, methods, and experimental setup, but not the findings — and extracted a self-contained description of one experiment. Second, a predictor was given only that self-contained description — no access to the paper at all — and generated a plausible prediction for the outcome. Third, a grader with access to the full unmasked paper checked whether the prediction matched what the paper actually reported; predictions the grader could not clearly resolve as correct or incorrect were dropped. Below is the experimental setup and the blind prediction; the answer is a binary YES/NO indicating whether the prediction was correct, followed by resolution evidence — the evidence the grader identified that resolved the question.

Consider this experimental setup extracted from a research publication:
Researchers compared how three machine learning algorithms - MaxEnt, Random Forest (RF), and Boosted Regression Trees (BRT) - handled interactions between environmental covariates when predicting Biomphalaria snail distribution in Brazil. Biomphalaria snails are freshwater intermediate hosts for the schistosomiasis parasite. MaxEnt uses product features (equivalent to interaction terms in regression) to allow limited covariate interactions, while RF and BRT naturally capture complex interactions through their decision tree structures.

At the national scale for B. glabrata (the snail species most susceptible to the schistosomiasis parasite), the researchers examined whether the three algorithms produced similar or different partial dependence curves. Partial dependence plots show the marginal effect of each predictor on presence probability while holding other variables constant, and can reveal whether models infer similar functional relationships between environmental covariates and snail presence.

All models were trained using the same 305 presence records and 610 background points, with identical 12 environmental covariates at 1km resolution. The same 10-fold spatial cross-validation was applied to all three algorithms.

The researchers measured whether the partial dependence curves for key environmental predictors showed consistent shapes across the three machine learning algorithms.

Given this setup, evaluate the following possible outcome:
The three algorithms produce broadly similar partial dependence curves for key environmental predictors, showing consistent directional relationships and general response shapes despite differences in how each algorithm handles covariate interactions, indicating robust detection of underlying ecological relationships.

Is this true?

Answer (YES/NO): NO